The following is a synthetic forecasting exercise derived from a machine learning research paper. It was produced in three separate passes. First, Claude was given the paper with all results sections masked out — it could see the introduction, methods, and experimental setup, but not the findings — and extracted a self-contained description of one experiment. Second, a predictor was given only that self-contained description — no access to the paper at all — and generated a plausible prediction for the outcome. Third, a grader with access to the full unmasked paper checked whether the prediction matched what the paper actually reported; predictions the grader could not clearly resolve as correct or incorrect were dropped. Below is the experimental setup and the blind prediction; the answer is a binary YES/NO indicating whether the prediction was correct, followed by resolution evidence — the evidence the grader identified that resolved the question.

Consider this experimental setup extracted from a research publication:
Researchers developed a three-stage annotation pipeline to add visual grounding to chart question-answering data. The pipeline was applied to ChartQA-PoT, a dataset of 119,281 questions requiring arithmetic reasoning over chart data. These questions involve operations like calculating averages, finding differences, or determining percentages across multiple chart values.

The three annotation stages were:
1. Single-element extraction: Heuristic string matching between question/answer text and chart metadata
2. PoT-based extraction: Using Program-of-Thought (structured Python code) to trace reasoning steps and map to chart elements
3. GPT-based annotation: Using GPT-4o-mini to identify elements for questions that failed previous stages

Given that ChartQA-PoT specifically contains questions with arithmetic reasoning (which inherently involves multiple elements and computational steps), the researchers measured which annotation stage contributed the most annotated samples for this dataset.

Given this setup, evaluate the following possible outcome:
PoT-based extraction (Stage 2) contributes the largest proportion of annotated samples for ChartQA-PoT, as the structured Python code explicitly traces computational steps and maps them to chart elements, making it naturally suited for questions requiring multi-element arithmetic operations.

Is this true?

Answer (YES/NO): NO